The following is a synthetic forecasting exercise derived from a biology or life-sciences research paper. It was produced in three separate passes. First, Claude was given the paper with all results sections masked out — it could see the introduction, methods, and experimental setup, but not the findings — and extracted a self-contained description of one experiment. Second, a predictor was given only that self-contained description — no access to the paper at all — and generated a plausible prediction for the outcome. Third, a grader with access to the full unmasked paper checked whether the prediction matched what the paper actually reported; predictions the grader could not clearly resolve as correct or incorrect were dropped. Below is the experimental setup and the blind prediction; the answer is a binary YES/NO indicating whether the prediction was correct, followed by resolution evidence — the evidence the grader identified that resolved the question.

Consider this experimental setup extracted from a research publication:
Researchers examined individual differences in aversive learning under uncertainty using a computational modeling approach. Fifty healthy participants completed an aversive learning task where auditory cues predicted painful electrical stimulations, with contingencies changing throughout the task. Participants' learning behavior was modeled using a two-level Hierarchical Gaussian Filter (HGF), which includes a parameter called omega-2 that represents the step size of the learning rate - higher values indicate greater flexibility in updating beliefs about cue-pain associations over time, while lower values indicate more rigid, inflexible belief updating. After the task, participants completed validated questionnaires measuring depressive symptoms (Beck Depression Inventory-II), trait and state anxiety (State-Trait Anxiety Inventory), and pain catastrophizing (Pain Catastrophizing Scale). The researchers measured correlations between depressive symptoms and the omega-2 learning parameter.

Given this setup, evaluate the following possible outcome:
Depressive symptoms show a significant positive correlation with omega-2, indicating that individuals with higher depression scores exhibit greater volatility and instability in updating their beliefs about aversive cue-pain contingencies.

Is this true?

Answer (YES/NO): NO